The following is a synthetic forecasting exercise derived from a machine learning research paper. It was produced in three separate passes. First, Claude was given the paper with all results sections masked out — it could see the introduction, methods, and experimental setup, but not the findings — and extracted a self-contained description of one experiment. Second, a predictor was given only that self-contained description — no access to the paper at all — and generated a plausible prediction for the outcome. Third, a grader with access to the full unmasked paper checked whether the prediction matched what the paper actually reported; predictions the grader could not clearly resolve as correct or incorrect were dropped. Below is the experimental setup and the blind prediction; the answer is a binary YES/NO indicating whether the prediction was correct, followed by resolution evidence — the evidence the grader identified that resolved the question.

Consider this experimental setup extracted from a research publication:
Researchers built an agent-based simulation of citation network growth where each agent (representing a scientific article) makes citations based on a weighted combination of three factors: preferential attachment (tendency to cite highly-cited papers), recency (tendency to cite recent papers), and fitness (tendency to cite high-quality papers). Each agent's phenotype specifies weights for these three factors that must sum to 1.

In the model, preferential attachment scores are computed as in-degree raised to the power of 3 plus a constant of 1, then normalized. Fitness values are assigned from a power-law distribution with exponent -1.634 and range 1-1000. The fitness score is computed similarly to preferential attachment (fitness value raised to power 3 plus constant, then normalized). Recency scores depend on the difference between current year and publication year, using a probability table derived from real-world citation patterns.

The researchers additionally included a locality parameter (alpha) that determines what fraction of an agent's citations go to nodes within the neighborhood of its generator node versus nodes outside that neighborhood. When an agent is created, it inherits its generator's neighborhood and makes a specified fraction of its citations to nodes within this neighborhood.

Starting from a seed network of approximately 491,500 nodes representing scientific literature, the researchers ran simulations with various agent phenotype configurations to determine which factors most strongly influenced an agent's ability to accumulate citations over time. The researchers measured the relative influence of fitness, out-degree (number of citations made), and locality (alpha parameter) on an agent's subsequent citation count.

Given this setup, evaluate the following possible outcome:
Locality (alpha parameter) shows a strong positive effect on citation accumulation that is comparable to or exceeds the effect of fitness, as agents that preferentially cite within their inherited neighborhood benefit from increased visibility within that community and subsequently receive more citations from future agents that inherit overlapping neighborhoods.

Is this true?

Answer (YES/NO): NO